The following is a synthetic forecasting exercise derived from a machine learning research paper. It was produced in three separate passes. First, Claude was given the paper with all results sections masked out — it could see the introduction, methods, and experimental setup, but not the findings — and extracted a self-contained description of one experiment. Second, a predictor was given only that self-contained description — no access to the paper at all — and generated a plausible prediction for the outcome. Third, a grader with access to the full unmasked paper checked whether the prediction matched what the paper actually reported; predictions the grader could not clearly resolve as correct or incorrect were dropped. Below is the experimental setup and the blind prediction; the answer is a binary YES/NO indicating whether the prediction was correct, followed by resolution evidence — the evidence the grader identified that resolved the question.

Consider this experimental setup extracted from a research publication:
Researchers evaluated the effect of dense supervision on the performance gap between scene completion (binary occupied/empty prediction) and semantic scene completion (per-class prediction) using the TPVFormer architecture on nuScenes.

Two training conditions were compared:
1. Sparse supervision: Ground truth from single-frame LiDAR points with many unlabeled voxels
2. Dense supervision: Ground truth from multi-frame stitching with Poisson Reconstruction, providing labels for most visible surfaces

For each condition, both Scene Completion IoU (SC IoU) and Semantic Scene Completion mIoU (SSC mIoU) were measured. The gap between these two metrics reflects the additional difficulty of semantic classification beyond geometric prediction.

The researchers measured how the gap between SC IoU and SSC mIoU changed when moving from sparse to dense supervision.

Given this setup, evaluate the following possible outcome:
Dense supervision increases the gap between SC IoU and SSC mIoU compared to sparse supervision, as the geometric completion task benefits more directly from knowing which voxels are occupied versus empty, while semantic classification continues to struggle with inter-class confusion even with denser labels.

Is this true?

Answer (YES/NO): YES